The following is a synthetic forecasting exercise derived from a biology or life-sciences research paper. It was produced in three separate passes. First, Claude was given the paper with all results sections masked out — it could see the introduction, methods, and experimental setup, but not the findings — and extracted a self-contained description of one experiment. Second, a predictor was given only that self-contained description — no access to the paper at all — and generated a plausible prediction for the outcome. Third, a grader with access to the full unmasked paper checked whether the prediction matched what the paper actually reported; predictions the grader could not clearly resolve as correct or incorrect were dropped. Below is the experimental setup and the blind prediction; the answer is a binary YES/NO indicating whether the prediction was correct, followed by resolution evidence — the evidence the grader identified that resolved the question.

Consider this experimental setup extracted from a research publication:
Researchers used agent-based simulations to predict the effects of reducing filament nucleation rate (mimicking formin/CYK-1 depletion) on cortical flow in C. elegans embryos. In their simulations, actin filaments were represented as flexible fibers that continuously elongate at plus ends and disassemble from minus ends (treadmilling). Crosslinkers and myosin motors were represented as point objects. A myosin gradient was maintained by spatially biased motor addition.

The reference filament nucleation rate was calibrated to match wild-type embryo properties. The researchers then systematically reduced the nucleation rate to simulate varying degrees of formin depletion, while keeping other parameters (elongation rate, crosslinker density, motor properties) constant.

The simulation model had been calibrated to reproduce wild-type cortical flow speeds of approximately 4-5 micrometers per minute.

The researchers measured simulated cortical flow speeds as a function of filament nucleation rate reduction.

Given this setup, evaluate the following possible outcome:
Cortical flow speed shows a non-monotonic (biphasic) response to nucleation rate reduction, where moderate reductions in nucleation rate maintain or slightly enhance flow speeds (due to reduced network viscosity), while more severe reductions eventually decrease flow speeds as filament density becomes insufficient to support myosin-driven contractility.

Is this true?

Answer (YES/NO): YES